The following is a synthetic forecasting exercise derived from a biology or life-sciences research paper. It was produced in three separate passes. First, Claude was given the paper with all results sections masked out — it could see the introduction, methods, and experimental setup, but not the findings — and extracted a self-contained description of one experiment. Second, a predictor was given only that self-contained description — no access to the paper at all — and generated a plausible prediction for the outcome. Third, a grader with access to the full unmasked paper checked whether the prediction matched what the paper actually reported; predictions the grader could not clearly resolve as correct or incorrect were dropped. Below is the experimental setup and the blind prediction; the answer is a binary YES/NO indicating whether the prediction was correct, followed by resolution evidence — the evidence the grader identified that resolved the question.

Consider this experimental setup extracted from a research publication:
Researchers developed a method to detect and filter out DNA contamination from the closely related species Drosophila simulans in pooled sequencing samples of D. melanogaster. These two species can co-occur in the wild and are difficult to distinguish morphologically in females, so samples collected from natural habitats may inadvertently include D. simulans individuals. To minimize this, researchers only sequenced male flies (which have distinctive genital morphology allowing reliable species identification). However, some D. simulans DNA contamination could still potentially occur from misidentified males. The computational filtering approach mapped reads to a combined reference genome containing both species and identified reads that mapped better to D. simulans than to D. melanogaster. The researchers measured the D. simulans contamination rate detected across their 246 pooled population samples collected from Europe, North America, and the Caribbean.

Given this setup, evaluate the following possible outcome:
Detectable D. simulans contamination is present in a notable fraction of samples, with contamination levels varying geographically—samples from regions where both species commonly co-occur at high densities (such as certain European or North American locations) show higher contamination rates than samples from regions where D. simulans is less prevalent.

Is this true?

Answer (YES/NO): NO